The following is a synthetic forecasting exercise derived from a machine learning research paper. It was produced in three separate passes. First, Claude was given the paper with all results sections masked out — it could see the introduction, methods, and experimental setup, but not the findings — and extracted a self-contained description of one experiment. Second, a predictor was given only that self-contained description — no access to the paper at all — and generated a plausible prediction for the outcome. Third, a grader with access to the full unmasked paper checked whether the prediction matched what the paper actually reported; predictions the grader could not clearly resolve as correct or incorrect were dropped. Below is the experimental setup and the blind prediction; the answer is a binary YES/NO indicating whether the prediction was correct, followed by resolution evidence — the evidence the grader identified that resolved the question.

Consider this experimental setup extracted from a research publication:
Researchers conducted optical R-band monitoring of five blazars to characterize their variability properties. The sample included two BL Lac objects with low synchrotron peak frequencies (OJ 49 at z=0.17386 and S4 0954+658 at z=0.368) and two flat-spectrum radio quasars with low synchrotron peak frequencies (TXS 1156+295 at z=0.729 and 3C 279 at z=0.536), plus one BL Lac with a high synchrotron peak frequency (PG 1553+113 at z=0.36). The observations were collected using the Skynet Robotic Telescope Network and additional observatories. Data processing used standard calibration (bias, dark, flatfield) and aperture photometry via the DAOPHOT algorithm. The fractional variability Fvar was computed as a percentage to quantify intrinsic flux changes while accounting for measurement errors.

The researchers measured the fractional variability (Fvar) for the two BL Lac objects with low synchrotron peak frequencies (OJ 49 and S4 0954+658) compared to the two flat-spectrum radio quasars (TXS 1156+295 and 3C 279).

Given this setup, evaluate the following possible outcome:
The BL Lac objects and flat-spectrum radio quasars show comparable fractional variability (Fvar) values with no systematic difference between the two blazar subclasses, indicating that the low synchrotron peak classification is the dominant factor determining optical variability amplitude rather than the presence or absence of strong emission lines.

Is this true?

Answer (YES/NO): YES